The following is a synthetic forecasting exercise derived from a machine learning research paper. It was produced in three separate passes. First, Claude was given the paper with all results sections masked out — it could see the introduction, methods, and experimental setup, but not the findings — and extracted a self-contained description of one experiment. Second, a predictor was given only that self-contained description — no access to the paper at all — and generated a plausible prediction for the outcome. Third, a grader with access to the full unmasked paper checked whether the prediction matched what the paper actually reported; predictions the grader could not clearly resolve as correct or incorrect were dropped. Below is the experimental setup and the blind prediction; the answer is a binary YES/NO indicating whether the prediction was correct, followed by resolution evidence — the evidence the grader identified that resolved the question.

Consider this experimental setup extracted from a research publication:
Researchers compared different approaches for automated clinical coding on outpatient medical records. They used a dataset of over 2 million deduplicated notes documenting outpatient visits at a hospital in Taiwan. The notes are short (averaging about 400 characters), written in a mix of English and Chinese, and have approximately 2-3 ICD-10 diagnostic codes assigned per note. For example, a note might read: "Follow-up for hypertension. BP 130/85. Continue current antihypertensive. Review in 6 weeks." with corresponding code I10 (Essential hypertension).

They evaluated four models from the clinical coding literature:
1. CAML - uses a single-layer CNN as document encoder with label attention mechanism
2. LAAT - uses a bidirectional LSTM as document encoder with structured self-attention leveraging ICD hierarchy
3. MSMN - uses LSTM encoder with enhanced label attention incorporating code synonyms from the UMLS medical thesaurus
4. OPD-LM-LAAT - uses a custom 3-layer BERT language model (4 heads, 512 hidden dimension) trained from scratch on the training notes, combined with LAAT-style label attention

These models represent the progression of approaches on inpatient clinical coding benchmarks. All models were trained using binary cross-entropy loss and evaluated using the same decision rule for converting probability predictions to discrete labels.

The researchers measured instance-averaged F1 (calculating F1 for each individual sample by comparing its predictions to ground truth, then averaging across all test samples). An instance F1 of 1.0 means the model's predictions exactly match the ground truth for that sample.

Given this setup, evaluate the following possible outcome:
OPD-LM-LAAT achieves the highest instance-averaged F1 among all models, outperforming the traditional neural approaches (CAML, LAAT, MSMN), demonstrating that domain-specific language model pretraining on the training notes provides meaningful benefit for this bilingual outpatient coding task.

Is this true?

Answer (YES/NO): NO